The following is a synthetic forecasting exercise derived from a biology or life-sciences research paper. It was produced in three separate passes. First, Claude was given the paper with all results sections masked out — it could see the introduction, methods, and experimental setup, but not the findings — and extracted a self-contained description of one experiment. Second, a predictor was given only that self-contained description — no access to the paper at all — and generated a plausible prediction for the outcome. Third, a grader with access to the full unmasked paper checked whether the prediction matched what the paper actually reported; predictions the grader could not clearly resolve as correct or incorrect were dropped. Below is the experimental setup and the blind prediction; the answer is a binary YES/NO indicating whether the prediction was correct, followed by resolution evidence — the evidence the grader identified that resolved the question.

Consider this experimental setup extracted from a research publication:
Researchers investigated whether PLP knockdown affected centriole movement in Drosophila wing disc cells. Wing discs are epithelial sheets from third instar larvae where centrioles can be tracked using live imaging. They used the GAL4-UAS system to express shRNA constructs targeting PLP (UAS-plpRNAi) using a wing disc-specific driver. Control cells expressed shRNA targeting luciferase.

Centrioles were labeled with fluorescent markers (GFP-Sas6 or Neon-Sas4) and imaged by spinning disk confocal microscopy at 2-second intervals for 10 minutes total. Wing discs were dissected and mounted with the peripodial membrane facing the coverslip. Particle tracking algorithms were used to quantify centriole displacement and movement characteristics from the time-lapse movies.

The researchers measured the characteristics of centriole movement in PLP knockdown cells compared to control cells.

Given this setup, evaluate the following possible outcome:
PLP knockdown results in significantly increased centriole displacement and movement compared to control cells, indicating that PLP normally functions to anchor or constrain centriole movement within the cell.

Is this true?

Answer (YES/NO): NO